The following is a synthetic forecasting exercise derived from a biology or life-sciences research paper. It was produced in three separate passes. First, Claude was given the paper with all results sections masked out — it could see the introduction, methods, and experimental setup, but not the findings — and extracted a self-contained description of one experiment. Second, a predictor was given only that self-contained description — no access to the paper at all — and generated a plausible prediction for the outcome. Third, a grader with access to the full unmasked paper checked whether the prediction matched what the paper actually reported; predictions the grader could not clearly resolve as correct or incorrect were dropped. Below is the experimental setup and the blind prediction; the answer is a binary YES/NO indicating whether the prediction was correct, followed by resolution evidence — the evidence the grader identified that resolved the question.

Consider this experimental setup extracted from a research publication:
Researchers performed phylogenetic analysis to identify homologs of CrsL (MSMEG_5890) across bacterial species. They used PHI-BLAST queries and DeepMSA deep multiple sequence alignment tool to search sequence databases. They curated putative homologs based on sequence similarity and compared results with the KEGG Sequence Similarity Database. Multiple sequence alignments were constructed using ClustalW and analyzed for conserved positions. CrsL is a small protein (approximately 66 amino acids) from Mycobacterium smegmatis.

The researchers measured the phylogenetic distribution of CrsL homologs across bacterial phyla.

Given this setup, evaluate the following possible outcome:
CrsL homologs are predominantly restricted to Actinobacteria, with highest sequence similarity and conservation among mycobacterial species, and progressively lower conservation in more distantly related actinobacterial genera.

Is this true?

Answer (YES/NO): YES